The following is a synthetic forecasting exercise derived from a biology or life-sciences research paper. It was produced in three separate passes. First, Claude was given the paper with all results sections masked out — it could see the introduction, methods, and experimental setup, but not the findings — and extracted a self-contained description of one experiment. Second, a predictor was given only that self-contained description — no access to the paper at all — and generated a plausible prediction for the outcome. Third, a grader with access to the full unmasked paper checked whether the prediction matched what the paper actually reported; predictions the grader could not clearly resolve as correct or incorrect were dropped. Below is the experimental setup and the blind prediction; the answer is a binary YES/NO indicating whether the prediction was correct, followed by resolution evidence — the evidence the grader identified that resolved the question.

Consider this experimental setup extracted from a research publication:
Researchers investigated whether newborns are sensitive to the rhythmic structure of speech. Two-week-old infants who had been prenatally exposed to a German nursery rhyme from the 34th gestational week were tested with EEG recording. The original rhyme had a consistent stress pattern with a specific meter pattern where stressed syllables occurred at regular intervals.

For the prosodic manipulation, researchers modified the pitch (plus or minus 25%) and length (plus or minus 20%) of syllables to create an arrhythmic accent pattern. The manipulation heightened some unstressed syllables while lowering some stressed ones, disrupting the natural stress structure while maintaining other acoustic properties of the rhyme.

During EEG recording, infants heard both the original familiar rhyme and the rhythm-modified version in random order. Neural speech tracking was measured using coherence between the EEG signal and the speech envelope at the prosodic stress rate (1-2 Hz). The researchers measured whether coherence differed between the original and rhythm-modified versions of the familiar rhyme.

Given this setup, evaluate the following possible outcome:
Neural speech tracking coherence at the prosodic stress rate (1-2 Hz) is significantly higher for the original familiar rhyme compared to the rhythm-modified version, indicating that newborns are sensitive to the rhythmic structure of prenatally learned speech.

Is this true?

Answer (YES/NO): YES